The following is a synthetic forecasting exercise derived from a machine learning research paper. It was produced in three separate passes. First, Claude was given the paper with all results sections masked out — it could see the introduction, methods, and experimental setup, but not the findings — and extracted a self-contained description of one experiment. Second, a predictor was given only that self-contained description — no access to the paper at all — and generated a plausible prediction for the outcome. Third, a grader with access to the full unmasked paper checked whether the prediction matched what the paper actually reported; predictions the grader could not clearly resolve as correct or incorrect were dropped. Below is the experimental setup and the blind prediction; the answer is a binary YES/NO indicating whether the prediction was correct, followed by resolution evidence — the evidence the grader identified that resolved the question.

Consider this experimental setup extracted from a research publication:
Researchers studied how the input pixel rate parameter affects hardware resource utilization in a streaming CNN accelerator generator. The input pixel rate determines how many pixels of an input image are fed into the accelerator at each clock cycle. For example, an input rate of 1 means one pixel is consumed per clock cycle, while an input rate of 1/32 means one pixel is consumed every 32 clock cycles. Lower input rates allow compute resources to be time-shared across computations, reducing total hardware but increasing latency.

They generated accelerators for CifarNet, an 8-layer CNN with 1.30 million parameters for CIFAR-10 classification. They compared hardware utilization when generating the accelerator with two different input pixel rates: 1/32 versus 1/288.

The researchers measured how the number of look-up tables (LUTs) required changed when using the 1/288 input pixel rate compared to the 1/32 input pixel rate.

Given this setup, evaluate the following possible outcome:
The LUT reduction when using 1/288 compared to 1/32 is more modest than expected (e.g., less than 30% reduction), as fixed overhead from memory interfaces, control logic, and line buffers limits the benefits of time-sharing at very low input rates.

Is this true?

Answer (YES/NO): NO